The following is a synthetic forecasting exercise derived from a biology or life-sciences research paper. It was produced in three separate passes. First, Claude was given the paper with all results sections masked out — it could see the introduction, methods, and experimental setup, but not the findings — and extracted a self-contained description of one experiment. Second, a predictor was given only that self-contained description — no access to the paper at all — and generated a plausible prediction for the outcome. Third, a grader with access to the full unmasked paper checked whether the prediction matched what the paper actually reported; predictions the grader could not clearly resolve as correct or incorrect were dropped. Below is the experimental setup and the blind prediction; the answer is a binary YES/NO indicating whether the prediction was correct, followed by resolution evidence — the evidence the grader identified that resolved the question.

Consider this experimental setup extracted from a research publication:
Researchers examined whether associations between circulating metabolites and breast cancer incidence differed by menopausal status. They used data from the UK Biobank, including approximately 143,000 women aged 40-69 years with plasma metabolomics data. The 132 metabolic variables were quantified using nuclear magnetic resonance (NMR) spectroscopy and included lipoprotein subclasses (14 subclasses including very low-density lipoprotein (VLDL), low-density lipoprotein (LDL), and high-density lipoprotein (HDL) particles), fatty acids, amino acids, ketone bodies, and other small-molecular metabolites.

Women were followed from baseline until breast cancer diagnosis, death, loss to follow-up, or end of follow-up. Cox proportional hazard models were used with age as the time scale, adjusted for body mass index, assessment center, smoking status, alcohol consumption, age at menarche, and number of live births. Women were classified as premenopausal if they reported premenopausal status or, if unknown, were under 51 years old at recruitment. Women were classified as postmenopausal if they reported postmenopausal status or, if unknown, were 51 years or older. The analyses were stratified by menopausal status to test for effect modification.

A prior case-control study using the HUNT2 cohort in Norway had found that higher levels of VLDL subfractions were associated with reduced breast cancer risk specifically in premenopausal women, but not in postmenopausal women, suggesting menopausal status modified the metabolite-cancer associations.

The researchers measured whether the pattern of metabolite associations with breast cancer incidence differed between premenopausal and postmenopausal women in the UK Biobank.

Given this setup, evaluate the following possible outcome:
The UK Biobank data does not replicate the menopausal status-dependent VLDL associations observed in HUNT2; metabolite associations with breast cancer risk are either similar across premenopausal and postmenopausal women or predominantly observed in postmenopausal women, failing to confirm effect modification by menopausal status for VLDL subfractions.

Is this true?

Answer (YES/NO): NO